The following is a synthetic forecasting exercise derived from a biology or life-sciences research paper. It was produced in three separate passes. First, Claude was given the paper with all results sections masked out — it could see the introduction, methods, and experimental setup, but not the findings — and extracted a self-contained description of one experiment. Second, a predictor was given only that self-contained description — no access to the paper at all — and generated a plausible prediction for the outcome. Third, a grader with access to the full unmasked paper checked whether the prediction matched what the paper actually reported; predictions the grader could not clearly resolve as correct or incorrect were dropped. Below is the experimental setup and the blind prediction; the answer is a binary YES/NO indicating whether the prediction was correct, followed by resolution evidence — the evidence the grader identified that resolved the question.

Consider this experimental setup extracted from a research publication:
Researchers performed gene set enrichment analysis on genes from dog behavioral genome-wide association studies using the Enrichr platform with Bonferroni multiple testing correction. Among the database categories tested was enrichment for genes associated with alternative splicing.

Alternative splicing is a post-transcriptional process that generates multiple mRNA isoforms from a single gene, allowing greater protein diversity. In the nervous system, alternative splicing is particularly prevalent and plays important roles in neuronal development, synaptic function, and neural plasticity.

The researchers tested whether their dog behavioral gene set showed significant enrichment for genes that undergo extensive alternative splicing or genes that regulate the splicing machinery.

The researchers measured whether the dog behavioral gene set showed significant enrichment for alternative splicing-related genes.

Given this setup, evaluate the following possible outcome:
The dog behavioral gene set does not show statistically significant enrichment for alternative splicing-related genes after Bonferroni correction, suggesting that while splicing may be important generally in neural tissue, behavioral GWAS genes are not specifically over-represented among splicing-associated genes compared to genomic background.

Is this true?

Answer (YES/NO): NO